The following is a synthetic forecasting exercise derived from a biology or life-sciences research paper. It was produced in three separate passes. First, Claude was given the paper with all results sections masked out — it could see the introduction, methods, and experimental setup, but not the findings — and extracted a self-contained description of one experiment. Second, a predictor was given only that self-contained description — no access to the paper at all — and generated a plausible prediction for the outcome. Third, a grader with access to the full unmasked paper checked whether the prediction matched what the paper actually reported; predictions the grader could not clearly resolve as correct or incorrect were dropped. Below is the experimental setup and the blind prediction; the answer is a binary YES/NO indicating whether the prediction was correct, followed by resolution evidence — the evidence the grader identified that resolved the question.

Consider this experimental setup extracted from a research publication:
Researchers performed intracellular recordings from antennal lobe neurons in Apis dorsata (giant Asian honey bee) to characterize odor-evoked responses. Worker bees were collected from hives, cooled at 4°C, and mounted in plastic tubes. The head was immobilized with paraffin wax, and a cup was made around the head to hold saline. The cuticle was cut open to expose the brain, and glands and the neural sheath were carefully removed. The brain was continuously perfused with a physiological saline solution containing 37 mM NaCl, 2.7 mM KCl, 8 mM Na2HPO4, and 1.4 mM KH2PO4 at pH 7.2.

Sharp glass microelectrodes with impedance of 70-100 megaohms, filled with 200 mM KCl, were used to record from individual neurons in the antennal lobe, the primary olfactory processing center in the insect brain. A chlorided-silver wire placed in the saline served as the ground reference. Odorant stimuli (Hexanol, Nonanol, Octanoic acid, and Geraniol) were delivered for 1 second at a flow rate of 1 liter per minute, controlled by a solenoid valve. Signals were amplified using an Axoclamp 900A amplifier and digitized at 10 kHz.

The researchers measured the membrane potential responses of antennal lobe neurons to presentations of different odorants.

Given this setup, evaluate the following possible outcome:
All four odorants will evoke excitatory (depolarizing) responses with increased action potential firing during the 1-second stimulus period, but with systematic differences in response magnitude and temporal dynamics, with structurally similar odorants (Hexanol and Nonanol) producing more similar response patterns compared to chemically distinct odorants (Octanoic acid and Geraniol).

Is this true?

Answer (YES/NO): NO